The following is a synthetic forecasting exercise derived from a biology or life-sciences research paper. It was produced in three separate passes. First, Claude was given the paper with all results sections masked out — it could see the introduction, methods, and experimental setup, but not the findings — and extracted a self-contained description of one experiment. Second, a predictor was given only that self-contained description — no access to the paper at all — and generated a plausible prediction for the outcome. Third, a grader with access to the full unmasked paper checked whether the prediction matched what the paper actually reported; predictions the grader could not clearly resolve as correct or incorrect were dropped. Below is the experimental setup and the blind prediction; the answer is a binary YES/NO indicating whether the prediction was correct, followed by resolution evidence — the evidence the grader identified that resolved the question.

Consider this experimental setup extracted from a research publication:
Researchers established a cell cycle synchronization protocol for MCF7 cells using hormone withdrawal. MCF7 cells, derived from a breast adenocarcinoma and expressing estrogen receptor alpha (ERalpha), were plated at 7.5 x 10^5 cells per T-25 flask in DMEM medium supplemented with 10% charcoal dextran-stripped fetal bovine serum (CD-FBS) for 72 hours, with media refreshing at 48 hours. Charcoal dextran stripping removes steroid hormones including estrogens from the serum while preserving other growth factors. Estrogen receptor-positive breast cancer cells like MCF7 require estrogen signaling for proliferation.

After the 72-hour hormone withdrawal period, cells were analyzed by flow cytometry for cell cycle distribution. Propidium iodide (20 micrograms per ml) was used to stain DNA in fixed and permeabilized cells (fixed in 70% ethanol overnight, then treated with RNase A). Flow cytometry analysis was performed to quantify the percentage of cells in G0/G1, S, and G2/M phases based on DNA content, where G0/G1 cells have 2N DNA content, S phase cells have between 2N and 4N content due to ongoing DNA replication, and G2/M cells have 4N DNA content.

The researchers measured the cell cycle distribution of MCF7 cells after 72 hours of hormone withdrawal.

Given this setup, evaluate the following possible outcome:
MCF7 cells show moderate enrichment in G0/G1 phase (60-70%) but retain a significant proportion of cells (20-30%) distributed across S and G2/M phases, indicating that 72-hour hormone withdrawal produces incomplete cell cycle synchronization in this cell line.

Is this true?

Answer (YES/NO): NO